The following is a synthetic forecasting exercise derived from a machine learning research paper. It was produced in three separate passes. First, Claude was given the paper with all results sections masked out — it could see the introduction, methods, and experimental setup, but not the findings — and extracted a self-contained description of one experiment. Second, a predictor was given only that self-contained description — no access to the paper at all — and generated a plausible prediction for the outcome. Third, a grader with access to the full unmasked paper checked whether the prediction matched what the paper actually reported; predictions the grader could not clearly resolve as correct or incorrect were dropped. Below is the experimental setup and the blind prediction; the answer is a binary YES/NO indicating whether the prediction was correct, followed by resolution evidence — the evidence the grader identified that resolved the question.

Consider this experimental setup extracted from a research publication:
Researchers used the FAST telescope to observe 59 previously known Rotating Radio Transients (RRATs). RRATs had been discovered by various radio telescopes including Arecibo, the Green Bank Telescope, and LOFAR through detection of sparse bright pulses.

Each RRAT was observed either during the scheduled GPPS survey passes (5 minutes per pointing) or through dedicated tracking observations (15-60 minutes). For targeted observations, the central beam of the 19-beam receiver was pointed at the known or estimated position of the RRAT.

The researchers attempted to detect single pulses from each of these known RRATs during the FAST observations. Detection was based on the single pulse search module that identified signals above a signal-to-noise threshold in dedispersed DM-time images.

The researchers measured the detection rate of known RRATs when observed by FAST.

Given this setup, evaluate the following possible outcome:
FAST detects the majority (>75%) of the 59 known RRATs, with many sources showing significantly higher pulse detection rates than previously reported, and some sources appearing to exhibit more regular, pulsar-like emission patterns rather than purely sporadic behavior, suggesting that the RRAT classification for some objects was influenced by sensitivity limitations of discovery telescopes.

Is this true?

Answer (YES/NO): YES